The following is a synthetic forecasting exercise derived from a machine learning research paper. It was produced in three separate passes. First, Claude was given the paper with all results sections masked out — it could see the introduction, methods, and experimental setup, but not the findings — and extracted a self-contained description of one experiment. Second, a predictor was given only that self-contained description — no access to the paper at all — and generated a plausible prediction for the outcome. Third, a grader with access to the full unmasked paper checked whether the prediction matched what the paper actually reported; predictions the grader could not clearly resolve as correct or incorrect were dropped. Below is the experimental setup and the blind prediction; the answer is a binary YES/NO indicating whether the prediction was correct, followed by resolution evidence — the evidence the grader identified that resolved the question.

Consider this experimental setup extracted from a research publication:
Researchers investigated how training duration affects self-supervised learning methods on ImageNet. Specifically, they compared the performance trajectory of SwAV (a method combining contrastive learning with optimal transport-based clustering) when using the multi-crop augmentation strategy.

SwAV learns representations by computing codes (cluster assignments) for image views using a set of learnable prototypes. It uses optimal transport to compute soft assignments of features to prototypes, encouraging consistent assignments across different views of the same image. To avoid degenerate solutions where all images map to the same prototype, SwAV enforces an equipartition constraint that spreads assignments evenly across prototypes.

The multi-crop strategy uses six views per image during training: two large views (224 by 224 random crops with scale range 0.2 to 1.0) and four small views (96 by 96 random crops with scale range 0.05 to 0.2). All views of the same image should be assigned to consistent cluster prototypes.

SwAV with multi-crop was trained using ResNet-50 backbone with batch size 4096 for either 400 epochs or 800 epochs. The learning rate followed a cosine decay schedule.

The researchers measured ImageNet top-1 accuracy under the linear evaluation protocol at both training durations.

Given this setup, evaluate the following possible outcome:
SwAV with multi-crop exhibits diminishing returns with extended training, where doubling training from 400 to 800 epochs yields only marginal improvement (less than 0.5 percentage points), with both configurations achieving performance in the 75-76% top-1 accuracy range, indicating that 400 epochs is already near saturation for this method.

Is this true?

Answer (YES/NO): NO